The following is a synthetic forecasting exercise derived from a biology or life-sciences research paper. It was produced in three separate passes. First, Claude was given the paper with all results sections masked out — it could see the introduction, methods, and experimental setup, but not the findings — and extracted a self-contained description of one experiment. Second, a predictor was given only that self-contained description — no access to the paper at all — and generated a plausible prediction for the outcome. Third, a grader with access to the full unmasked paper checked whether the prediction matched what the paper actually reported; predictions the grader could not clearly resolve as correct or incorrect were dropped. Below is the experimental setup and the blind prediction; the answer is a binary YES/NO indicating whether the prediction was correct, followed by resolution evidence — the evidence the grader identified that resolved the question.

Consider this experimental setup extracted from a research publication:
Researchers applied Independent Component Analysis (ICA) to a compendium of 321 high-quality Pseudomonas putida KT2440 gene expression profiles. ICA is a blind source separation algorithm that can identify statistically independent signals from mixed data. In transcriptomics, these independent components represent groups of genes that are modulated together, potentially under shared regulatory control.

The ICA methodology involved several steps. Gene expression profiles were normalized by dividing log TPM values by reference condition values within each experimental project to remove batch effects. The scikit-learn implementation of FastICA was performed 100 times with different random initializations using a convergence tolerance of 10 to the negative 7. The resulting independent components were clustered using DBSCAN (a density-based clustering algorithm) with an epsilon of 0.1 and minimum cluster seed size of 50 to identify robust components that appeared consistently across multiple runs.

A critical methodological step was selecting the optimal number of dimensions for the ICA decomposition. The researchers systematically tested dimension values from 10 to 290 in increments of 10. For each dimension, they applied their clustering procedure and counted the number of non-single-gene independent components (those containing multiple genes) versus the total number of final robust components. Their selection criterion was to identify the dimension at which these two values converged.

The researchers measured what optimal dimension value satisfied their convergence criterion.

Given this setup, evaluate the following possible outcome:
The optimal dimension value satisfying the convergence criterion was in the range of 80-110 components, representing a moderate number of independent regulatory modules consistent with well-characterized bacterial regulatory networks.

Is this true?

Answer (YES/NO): NO